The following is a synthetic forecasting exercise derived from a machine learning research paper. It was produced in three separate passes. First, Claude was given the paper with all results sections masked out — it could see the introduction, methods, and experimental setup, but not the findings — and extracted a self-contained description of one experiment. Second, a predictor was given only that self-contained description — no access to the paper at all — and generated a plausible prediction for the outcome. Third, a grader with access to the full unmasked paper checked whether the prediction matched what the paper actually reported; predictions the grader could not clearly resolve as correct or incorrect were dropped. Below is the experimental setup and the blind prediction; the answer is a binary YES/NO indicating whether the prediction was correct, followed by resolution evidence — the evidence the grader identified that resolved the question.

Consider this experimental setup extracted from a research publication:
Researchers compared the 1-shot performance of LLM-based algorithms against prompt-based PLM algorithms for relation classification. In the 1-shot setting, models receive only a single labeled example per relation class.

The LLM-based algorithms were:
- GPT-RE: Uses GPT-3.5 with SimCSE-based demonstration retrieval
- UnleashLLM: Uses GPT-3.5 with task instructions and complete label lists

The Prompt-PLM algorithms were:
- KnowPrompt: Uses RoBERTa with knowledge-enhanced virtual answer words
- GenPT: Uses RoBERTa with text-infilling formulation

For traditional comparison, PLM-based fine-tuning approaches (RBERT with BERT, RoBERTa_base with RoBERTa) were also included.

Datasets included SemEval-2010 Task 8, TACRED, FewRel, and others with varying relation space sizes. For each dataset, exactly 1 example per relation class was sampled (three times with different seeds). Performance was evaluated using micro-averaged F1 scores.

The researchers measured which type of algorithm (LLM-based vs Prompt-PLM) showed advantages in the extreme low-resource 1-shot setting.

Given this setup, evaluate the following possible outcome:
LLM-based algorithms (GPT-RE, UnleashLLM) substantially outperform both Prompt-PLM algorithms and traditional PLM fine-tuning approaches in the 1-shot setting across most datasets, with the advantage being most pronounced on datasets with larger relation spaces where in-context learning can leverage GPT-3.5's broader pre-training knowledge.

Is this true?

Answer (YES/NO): NO